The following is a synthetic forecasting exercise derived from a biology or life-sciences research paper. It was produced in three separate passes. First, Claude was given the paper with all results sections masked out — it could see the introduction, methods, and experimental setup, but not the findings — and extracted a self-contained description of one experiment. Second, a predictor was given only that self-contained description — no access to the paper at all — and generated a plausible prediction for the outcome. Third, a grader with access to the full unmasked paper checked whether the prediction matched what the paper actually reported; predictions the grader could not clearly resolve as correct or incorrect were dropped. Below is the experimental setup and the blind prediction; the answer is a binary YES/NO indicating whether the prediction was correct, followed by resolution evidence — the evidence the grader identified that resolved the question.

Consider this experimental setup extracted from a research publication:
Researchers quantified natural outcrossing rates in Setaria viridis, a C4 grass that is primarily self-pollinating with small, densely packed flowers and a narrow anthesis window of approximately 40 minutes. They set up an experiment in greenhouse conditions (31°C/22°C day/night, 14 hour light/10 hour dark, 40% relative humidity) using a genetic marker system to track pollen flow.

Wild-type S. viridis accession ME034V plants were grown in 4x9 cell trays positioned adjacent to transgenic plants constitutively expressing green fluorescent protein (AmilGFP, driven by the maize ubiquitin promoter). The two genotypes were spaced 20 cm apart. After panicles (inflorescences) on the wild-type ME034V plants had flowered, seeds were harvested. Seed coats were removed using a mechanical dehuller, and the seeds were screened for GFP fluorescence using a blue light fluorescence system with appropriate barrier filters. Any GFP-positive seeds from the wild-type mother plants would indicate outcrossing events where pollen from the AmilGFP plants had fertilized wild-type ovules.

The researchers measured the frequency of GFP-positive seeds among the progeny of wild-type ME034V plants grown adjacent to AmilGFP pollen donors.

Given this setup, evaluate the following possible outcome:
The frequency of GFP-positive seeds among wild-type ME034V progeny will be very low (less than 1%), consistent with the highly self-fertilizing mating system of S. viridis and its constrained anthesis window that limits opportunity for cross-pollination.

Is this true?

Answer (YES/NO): NO